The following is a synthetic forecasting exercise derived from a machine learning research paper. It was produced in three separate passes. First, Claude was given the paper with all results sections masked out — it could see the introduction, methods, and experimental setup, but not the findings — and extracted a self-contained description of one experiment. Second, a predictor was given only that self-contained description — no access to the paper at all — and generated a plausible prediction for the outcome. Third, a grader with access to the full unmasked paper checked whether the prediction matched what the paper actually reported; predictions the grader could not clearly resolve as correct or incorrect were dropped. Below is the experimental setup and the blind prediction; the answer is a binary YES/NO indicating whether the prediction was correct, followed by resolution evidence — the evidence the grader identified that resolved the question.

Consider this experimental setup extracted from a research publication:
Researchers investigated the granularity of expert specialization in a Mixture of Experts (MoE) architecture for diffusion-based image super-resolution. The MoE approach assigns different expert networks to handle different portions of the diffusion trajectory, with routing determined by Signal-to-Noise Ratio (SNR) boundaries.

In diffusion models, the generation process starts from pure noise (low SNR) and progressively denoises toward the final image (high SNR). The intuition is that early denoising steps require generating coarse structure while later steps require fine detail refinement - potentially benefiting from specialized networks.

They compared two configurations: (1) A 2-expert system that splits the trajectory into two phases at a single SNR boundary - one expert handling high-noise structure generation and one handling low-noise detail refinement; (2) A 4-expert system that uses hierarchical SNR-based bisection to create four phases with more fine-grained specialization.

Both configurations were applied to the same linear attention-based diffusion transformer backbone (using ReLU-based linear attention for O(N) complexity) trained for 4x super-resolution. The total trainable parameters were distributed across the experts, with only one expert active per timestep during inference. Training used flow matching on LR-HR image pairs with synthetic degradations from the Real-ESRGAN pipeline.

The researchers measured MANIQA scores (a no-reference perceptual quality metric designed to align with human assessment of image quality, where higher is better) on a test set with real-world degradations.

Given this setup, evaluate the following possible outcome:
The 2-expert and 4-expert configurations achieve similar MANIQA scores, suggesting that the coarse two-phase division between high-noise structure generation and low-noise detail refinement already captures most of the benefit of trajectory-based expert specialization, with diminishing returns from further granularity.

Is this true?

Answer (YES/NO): NO